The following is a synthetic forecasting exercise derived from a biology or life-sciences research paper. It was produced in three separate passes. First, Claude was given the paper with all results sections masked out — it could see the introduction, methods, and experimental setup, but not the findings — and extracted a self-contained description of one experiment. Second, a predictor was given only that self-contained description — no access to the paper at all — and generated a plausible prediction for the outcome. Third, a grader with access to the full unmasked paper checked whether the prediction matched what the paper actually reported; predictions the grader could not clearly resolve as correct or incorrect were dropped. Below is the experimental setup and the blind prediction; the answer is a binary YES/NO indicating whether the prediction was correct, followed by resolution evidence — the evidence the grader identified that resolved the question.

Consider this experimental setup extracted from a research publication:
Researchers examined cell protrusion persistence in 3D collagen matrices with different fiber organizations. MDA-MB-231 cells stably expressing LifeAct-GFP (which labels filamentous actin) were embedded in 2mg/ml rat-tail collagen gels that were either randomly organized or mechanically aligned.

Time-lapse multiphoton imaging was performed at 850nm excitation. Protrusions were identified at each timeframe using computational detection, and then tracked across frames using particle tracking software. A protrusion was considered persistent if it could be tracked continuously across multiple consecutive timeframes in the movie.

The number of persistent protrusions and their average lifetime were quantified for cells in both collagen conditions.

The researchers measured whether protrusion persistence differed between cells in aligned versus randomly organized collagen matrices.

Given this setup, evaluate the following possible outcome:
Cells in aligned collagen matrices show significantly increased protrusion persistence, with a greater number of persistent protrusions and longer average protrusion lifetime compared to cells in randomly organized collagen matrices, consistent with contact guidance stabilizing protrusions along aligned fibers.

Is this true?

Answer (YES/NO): NO